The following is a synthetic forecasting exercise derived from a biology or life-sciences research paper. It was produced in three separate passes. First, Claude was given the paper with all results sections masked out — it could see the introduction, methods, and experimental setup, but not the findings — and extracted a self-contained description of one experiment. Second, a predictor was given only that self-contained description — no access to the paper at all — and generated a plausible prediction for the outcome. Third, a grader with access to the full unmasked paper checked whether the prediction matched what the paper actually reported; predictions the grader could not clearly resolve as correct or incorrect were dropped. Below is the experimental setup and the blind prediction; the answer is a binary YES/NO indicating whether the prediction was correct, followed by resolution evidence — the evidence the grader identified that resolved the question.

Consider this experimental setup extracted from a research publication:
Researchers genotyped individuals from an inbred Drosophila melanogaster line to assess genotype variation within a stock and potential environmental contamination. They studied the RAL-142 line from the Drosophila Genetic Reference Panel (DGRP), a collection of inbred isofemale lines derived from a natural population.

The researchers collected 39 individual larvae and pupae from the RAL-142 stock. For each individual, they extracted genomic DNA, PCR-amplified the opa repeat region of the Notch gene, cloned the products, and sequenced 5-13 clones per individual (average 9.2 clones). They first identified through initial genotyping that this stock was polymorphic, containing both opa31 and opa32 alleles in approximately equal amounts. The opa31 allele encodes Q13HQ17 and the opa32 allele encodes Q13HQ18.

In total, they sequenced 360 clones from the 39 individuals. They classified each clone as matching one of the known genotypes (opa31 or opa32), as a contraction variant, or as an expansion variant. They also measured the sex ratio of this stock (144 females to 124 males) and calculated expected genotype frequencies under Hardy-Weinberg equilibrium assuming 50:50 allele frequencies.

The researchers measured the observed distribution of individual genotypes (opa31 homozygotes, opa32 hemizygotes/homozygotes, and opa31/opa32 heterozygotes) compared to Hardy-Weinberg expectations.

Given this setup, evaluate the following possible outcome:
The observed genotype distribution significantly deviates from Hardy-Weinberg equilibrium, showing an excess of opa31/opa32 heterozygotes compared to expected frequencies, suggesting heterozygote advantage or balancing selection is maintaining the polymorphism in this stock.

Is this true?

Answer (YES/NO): NO